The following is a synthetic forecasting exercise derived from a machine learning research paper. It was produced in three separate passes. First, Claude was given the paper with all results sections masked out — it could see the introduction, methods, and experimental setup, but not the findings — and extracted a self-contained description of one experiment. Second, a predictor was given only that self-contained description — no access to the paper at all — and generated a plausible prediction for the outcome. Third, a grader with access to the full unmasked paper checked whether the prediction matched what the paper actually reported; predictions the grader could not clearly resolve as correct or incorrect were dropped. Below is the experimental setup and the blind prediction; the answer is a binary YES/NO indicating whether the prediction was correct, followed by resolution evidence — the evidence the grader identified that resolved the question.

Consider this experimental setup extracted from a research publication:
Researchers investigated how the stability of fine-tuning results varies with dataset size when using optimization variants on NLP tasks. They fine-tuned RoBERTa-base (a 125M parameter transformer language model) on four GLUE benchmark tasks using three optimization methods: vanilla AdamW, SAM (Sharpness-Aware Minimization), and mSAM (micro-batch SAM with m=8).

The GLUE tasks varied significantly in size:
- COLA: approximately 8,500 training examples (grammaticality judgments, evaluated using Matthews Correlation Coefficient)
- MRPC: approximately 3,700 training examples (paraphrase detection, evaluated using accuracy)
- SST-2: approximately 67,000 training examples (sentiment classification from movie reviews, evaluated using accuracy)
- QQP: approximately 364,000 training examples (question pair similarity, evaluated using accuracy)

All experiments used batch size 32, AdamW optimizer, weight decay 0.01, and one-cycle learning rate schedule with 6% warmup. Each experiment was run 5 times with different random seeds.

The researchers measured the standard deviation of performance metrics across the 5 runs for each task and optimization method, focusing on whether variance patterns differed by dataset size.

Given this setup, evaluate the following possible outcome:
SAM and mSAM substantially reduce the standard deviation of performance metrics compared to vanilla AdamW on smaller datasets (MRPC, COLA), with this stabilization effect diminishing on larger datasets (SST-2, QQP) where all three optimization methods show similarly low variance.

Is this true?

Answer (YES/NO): NO